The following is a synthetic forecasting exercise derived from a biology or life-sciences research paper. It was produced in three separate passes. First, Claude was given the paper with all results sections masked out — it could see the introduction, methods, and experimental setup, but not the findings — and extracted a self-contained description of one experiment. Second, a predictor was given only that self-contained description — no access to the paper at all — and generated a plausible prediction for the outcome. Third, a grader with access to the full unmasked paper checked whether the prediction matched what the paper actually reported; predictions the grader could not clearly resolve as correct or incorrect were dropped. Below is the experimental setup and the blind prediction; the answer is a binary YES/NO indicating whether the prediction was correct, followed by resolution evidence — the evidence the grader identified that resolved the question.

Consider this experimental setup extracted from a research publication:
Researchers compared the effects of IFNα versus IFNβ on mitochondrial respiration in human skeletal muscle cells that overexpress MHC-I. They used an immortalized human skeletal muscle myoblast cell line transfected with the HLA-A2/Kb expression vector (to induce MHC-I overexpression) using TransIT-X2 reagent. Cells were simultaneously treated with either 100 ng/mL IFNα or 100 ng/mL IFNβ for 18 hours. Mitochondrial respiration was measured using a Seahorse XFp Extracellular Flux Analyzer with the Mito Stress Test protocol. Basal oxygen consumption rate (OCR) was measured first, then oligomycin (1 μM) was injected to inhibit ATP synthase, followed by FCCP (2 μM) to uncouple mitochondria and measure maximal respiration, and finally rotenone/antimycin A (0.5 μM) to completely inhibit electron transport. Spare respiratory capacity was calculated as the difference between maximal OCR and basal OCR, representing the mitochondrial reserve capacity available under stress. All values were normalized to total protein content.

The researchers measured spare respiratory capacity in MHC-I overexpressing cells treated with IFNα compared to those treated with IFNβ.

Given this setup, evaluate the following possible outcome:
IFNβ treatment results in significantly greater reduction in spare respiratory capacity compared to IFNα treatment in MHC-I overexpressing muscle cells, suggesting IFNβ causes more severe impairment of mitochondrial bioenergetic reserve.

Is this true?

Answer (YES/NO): YES